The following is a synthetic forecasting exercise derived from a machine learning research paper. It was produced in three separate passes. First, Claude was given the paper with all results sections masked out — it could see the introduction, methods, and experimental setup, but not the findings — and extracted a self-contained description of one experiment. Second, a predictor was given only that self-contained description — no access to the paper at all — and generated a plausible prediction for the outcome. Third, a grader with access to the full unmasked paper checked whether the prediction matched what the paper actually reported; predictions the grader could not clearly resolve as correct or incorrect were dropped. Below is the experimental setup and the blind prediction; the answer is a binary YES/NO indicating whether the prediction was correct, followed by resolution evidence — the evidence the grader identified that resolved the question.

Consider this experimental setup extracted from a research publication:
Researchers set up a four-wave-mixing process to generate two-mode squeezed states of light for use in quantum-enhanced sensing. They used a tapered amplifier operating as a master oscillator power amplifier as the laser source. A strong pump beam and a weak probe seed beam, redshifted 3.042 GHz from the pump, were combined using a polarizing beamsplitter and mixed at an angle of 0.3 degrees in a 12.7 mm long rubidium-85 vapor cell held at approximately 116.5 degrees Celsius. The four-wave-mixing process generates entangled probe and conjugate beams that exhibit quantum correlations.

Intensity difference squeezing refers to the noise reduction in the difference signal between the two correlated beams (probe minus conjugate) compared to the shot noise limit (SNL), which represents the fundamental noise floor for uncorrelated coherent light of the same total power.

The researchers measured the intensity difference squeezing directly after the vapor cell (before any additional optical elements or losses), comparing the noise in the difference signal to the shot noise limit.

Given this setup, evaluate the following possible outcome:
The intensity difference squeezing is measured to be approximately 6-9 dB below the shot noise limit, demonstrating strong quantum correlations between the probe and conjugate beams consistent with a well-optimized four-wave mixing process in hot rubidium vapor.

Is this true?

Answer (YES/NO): NO